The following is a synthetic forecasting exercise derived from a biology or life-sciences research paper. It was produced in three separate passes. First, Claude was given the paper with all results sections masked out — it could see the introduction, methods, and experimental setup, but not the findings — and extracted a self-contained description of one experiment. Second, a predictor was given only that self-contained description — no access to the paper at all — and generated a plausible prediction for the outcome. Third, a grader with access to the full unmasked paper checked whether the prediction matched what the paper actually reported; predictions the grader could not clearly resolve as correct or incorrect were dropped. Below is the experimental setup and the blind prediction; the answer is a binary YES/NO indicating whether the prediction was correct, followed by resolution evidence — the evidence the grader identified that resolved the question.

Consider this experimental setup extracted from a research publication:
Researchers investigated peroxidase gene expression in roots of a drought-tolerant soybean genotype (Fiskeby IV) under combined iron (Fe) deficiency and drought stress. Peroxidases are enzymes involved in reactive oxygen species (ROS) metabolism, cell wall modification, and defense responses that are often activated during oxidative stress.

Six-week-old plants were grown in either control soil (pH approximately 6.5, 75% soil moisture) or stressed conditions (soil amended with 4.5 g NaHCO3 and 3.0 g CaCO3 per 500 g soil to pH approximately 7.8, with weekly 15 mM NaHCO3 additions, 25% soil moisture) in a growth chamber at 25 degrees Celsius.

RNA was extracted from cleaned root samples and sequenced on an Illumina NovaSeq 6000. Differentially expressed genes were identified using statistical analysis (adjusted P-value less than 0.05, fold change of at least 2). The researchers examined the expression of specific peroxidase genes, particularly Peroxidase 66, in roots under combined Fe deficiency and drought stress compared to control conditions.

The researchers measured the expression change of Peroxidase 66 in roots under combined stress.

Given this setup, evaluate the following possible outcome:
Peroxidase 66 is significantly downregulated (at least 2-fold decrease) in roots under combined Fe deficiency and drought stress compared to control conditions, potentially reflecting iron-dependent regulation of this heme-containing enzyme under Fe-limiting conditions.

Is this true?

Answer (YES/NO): YES